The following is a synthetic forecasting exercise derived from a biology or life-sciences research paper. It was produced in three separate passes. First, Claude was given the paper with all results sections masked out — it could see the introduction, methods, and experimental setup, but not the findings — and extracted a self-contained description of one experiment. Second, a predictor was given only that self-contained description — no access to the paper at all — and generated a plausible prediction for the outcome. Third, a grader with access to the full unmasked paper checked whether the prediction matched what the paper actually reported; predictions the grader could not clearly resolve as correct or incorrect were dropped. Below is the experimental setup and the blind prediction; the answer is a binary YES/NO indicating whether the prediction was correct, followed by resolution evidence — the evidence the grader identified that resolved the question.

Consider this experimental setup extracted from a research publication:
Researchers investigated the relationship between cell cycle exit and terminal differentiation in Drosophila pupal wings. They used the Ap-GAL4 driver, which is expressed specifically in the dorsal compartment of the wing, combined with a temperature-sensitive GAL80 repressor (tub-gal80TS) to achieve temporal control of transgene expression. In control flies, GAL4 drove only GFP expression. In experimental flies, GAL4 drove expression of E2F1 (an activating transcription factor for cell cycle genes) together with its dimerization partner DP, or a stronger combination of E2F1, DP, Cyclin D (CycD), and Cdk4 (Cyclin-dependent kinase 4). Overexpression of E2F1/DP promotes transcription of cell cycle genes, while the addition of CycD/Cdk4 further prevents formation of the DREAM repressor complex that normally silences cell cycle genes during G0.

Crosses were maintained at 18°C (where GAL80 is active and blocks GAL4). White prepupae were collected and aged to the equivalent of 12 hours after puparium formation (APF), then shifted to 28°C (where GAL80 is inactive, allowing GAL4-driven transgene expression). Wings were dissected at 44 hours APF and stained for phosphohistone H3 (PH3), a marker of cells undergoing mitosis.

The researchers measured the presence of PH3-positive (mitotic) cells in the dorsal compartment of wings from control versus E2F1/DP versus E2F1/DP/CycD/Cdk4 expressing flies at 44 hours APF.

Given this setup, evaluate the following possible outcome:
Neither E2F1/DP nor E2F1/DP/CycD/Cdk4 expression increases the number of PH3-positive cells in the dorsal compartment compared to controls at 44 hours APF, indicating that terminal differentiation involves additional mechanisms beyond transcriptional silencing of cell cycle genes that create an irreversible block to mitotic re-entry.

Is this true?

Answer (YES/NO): NO